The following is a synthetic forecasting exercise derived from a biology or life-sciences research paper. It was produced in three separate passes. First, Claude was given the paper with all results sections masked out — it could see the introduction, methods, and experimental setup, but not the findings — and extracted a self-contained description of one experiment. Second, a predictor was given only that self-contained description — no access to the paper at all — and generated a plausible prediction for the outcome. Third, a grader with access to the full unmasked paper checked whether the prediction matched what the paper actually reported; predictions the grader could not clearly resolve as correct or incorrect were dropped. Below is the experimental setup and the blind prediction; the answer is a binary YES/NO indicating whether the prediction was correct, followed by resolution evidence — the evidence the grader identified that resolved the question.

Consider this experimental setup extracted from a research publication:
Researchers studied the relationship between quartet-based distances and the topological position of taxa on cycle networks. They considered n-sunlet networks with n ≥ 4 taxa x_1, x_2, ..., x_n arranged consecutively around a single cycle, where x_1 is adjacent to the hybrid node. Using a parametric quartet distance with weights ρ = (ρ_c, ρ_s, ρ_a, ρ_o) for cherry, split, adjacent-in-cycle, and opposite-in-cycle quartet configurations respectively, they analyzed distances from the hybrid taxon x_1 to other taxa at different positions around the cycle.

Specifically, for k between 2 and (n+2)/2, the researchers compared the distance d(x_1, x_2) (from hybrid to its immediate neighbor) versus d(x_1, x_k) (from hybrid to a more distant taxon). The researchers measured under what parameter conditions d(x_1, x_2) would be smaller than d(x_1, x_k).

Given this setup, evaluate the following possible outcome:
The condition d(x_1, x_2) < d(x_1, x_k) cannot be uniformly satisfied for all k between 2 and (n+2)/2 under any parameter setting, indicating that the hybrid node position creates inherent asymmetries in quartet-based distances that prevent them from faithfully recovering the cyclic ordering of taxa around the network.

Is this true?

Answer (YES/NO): NO